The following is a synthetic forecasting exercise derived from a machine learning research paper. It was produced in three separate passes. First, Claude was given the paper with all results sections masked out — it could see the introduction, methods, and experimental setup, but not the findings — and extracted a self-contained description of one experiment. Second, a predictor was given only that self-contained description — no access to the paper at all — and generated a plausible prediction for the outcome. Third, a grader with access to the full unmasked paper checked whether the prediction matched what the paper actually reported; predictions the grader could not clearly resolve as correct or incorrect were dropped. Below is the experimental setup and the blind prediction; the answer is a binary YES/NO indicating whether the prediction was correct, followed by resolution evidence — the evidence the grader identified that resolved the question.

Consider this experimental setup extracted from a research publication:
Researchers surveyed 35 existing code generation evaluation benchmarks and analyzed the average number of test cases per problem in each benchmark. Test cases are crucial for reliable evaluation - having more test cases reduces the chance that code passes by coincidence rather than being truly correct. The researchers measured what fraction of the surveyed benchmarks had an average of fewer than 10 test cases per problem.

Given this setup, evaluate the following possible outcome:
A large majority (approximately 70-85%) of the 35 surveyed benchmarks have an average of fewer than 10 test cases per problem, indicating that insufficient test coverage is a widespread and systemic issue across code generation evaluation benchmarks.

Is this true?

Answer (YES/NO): YES